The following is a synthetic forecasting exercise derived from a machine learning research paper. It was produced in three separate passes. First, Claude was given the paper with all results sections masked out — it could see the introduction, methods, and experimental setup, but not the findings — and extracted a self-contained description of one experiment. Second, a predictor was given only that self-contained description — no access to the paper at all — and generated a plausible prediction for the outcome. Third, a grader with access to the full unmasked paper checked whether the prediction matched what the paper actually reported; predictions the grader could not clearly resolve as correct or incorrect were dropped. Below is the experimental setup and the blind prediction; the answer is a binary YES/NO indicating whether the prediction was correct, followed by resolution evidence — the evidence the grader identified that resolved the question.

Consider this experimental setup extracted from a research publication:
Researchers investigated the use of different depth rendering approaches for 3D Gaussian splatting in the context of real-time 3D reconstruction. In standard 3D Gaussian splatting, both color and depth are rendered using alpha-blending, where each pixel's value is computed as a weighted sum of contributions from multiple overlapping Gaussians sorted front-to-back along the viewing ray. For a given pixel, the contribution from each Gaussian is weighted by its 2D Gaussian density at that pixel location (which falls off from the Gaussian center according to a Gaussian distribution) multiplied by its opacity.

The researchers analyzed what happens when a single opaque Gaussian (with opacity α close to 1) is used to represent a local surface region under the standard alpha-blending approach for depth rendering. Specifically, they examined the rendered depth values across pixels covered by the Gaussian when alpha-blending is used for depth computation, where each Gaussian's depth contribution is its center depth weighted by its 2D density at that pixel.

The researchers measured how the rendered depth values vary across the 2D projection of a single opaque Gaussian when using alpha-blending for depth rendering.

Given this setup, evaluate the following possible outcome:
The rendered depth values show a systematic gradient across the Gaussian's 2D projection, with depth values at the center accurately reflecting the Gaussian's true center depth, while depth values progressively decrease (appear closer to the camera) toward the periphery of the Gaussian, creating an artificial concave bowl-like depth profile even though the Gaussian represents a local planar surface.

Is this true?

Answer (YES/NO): YES